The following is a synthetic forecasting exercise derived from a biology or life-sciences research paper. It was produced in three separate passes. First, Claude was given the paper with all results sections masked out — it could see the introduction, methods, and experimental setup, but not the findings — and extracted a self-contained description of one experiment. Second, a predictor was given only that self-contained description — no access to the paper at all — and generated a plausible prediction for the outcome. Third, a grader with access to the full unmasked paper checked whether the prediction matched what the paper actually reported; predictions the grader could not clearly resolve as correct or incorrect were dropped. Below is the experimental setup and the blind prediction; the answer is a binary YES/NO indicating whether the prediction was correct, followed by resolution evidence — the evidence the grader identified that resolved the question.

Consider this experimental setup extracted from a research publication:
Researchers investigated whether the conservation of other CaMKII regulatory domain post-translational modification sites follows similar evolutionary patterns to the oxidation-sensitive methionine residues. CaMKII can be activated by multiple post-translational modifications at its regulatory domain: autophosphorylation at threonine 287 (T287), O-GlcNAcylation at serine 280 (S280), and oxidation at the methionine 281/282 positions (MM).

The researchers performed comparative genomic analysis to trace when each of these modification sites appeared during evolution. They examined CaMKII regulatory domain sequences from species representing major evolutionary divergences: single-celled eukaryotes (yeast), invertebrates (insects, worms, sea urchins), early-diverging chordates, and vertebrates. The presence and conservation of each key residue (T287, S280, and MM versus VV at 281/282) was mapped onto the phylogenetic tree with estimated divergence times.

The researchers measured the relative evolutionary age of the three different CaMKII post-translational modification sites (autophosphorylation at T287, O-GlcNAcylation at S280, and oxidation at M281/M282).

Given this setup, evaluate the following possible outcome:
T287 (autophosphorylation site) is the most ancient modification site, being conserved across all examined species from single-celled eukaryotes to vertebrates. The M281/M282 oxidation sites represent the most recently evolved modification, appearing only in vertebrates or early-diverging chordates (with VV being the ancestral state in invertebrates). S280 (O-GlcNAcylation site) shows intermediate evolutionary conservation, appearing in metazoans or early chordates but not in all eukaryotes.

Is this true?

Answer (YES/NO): NO